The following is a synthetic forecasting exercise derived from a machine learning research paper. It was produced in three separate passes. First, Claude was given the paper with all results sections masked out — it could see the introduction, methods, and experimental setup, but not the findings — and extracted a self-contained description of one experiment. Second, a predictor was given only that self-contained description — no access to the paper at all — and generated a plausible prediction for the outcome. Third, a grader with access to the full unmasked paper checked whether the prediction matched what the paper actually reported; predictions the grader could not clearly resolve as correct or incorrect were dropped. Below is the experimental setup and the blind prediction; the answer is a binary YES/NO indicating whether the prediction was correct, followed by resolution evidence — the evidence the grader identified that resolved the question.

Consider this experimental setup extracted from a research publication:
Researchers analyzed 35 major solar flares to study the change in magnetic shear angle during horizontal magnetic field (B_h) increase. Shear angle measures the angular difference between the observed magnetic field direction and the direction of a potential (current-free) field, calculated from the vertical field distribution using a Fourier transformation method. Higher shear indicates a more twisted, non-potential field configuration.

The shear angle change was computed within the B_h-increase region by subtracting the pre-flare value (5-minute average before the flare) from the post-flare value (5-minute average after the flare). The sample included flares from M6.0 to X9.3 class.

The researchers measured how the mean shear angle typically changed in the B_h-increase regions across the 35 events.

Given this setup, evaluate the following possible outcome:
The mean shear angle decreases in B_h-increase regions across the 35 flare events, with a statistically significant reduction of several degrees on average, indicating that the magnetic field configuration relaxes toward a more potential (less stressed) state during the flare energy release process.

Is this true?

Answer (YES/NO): NO